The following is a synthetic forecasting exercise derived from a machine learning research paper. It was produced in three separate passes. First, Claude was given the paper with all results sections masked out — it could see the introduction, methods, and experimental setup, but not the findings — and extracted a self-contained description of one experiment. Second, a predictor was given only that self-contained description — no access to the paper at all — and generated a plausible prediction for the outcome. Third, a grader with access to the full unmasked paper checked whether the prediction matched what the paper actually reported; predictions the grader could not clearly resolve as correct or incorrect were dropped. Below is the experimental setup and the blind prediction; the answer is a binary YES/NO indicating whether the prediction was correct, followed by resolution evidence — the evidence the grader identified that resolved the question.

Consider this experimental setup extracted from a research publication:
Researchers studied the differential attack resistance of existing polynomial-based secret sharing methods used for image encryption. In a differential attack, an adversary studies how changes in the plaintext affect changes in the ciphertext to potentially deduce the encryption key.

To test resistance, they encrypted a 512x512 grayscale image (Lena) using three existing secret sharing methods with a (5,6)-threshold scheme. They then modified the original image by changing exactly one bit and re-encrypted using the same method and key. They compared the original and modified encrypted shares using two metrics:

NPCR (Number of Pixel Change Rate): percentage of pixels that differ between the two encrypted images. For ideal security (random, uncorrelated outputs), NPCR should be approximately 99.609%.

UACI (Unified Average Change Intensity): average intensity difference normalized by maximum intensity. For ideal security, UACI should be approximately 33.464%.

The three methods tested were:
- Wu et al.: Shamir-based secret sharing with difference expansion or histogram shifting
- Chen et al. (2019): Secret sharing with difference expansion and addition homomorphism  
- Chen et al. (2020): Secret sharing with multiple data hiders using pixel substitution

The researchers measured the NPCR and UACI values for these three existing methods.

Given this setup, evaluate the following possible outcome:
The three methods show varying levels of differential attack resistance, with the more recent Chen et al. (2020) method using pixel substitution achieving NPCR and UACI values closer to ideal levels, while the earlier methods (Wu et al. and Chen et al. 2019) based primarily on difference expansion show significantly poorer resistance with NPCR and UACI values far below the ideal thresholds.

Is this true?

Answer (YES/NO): NO